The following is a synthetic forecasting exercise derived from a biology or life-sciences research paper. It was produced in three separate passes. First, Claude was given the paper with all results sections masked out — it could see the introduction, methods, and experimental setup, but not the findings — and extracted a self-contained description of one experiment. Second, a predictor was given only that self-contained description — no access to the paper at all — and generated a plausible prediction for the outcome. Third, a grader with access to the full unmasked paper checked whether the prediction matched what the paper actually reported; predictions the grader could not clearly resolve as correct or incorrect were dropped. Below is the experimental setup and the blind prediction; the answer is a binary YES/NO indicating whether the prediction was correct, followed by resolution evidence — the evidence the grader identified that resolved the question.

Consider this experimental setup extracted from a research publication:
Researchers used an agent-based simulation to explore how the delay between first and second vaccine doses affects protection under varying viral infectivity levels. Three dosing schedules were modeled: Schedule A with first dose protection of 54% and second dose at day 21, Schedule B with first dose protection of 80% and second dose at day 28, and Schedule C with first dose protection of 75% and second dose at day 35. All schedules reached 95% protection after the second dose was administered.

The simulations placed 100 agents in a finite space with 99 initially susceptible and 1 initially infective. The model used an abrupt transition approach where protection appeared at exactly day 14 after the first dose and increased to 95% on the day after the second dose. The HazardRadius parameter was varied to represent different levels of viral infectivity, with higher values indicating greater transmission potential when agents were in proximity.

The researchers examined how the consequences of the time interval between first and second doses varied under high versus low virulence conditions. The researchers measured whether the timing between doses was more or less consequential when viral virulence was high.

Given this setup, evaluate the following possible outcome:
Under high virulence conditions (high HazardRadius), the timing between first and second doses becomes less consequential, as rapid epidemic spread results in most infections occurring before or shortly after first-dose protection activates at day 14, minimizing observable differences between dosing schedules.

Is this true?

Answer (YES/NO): YES